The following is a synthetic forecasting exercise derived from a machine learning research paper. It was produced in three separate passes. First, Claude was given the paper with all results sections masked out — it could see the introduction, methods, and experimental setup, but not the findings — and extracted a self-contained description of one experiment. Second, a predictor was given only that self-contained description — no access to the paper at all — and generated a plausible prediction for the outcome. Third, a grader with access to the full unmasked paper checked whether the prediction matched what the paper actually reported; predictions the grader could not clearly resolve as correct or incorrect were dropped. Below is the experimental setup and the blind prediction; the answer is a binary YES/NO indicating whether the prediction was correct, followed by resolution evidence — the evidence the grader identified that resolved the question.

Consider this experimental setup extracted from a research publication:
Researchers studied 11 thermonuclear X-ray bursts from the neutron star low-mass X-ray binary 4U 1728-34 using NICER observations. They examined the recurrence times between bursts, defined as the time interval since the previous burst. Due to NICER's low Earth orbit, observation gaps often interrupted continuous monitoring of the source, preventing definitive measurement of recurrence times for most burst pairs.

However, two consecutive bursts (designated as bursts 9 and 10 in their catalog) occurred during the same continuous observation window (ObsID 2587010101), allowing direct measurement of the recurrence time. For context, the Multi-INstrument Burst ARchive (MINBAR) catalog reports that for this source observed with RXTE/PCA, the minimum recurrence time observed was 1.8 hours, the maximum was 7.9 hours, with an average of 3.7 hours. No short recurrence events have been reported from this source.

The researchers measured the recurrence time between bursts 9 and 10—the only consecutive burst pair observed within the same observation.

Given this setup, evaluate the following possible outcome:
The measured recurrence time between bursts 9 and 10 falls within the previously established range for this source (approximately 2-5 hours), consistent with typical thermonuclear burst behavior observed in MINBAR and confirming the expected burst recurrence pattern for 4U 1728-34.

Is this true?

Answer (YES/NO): YES